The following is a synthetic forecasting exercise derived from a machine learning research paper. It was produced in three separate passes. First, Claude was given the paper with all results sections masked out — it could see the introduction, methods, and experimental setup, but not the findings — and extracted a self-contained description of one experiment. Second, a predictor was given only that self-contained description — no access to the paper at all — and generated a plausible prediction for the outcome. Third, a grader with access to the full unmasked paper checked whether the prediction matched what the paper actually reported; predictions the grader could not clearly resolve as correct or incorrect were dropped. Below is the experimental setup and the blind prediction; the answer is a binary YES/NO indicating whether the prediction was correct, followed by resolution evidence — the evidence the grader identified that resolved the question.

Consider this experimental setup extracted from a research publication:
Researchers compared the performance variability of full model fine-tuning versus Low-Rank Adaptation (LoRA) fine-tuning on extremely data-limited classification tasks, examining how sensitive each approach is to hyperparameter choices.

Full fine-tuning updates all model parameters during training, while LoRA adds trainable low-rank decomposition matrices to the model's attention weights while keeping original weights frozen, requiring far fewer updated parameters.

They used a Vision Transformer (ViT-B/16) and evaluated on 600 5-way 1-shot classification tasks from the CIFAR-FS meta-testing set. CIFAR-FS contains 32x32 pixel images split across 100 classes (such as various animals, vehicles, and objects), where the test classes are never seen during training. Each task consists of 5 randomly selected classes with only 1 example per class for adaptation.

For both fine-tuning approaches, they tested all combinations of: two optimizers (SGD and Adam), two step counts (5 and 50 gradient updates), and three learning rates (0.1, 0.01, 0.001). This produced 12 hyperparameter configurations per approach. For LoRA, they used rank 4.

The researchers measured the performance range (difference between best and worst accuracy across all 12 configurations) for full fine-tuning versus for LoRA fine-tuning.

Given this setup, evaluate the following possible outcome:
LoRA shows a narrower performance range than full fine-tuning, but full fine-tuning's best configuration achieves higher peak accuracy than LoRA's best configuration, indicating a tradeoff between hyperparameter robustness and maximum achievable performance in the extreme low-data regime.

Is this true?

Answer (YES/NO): NO